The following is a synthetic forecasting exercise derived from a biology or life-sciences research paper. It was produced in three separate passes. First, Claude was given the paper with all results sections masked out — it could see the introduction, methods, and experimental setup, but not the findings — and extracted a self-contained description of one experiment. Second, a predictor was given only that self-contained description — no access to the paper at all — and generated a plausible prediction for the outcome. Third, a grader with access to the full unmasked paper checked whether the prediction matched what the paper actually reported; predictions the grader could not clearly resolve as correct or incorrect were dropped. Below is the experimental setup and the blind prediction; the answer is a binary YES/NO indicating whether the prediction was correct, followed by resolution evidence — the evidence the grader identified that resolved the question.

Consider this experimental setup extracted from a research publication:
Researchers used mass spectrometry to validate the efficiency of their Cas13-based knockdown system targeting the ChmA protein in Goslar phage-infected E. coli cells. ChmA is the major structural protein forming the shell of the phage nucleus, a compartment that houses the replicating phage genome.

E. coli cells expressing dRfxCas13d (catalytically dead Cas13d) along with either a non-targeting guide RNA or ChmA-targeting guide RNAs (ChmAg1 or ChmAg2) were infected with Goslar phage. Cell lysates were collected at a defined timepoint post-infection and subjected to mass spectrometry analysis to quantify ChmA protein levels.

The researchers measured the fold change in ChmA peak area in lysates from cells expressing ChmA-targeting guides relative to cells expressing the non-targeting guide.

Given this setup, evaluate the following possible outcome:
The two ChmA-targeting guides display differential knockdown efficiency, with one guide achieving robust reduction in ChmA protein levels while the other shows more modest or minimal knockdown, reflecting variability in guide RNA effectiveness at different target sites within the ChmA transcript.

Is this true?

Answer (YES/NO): NO